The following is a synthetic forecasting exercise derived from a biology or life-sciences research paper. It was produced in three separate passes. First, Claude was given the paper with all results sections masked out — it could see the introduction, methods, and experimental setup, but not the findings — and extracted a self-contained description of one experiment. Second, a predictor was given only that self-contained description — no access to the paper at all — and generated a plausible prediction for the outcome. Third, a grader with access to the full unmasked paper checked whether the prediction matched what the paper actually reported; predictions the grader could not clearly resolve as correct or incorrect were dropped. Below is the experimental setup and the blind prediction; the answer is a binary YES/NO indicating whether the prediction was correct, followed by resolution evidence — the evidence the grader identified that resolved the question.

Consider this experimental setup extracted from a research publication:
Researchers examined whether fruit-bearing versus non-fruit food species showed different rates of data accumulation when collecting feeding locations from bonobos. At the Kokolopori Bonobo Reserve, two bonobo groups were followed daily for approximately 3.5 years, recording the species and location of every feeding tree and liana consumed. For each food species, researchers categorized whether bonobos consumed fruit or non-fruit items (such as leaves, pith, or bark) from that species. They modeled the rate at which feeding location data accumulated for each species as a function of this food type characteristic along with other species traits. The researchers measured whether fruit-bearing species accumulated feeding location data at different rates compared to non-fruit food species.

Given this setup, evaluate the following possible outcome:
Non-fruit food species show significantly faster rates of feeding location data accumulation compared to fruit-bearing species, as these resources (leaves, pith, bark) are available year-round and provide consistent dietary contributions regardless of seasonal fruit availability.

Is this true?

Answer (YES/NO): YES